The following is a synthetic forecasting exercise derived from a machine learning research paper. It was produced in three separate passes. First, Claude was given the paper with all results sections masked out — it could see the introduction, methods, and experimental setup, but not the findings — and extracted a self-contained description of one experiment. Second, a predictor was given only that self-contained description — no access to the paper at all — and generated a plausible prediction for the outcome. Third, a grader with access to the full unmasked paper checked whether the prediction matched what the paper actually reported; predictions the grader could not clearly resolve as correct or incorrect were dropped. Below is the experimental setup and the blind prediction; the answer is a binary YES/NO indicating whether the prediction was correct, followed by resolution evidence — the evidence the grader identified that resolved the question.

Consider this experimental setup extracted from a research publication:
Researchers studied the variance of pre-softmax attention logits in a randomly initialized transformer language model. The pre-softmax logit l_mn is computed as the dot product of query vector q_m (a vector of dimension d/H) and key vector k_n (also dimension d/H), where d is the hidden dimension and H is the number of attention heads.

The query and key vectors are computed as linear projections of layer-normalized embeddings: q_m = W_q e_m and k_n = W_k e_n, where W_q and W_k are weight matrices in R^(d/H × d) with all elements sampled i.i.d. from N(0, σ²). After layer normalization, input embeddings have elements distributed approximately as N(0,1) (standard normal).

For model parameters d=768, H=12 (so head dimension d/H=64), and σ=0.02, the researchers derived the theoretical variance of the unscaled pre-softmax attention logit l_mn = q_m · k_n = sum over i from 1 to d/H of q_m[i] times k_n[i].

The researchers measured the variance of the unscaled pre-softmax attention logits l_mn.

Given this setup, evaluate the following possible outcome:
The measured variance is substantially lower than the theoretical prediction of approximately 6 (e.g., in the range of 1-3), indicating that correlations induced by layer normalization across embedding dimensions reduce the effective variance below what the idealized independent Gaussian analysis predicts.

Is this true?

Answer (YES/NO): NO